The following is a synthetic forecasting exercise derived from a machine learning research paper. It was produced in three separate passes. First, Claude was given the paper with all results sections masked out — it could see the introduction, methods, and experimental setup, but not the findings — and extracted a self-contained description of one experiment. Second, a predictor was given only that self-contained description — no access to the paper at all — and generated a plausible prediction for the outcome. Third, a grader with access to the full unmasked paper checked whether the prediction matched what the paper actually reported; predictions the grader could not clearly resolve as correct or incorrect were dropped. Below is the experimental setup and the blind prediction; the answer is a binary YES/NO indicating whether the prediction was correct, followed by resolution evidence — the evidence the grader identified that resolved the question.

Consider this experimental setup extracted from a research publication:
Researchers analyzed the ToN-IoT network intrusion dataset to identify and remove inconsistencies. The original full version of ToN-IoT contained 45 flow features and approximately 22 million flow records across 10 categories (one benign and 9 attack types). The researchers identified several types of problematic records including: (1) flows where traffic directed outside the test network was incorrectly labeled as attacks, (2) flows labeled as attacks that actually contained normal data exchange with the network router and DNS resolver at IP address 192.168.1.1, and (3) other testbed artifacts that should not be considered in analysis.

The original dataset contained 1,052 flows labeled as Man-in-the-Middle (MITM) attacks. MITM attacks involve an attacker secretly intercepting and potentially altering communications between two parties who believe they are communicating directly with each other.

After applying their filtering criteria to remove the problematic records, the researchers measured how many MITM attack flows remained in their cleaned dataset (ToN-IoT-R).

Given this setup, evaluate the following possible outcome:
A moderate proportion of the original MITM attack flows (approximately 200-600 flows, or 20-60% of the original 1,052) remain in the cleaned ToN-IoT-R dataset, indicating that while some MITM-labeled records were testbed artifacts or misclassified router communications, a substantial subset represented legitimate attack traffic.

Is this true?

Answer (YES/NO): NO